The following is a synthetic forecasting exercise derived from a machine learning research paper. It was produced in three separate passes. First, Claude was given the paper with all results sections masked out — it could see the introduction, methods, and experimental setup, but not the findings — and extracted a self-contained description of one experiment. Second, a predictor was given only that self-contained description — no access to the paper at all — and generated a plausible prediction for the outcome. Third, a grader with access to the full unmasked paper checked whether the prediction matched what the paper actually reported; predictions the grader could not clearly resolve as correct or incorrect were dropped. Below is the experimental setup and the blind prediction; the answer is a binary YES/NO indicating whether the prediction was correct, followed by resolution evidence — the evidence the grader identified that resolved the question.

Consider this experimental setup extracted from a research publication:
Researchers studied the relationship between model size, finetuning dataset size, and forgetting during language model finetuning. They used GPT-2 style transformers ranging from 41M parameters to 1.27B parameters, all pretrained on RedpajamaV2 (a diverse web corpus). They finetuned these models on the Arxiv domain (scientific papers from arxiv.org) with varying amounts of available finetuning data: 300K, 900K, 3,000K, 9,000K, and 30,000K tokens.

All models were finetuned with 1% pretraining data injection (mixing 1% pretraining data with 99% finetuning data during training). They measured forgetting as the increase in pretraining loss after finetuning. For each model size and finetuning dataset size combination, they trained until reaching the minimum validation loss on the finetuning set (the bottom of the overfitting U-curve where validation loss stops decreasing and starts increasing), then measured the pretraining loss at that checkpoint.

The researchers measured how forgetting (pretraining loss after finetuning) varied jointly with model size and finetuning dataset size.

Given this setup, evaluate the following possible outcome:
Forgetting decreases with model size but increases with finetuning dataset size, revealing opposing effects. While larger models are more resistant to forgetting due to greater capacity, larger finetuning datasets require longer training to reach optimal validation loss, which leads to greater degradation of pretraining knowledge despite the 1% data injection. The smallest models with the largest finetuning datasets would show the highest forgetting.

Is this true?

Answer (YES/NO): YES